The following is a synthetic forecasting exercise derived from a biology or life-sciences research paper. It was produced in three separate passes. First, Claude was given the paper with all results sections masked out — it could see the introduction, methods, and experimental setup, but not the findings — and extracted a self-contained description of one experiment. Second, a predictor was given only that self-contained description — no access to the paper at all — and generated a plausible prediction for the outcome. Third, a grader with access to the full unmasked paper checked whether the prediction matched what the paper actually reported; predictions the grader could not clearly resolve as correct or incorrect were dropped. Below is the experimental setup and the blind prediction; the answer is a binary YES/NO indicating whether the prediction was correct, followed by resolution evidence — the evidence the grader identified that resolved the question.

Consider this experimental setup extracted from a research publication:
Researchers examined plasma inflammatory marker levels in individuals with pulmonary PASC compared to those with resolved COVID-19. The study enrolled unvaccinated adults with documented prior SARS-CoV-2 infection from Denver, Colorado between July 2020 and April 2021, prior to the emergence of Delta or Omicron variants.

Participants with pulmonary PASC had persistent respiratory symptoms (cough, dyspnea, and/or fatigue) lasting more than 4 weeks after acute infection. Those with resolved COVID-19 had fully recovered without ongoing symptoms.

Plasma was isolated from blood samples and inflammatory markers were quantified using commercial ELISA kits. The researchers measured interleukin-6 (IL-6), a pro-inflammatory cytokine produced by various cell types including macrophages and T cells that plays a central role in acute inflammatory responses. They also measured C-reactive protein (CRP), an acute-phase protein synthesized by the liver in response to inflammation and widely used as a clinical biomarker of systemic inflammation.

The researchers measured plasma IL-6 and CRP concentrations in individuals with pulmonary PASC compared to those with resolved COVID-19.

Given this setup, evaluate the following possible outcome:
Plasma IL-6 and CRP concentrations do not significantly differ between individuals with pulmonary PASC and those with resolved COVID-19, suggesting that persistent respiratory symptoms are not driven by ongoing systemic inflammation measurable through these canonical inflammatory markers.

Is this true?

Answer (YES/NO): NO